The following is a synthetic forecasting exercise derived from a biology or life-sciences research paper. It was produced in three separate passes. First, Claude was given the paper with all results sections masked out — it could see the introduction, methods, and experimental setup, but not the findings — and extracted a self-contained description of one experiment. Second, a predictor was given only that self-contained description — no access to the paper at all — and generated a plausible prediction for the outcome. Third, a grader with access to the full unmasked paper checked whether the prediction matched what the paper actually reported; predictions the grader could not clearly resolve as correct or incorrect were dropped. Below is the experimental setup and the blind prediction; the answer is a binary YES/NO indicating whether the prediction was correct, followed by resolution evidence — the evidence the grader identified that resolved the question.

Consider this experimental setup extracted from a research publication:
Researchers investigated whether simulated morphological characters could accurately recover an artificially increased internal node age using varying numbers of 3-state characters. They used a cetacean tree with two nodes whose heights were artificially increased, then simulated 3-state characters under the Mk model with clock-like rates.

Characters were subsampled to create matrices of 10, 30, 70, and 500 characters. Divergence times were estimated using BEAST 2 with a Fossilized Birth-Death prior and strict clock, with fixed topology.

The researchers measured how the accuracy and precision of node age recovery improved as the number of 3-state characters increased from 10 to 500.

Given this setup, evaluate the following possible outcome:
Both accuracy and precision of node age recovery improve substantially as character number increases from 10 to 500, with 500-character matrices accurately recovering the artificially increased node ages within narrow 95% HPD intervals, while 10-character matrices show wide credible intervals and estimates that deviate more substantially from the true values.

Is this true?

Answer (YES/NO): NO